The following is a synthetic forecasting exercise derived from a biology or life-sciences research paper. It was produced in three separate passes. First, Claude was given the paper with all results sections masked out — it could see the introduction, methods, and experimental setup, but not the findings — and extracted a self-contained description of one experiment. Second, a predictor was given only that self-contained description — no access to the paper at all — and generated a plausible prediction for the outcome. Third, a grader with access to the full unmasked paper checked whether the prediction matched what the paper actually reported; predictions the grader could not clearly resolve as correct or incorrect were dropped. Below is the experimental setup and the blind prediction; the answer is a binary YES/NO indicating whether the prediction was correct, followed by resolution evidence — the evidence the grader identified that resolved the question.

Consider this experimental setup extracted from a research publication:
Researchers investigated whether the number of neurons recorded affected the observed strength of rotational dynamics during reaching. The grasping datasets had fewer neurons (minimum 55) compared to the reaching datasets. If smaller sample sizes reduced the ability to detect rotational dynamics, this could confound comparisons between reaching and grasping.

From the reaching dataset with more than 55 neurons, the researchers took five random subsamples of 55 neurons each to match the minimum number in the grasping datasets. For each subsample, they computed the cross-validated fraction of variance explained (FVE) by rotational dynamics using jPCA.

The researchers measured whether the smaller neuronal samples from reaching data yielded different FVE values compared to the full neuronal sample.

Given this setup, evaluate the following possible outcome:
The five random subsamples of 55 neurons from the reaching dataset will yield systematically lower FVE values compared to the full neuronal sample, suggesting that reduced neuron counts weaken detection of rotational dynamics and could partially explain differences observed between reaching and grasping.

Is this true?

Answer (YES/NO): NO